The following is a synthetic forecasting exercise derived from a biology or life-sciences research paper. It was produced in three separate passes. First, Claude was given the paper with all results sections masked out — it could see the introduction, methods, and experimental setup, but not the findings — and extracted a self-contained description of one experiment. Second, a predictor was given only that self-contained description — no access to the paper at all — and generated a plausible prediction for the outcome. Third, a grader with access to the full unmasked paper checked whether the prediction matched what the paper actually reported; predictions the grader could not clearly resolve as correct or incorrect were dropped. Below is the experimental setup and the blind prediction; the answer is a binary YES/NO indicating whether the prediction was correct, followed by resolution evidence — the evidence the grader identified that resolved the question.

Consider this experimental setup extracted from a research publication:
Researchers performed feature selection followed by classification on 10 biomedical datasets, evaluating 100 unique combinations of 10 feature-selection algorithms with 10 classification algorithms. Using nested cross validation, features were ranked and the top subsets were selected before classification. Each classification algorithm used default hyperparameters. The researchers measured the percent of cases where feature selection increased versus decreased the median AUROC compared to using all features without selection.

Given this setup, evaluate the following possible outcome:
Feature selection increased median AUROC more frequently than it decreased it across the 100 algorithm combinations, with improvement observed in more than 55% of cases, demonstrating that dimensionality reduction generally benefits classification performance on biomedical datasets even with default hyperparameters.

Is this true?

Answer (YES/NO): NO